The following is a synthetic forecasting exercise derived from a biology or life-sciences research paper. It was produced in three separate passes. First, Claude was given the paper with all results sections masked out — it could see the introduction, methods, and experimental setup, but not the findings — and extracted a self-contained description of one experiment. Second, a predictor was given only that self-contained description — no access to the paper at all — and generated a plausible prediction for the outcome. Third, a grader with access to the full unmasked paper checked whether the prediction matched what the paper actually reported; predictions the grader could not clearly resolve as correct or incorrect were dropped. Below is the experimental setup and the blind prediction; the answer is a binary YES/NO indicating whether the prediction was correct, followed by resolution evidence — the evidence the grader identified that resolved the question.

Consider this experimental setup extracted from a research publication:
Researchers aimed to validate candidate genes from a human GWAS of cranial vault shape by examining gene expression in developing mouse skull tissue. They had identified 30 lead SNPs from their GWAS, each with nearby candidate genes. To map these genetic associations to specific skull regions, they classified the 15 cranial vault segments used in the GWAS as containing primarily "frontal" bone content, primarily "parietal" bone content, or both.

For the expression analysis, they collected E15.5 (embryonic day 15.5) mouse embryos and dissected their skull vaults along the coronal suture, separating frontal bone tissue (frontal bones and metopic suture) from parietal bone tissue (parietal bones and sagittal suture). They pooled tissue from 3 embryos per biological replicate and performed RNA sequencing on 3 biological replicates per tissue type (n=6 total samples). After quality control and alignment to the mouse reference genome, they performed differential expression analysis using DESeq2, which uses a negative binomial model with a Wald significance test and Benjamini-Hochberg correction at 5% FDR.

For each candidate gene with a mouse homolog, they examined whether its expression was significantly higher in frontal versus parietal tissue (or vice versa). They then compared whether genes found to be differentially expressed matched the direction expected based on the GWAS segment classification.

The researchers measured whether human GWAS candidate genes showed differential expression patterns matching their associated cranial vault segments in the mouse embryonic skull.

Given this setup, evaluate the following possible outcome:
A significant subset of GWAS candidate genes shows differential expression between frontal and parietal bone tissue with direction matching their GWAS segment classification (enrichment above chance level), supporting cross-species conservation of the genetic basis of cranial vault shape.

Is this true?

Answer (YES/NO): YES